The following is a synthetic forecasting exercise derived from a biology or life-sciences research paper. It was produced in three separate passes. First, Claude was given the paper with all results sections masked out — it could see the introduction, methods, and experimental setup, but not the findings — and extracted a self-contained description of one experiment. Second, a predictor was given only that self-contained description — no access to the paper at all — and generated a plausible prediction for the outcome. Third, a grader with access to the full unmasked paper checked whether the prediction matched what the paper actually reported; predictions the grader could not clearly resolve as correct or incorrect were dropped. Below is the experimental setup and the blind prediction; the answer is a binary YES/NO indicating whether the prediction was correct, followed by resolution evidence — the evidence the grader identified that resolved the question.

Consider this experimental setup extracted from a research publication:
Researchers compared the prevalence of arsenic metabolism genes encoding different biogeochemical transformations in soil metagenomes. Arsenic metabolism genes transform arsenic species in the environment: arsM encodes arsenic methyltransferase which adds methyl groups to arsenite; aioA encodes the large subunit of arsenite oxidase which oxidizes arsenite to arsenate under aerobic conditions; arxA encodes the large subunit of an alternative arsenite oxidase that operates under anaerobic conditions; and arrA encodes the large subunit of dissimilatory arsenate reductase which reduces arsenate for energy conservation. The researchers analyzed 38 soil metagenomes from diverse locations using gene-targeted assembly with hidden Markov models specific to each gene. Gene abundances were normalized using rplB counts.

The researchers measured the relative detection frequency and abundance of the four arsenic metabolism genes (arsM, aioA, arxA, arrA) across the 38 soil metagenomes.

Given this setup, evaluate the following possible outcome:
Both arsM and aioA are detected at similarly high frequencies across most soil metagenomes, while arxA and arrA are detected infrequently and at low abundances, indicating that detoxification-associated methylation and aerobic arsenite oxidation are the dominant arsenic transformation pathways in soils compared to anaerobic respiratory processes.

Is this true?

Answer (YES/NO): NO